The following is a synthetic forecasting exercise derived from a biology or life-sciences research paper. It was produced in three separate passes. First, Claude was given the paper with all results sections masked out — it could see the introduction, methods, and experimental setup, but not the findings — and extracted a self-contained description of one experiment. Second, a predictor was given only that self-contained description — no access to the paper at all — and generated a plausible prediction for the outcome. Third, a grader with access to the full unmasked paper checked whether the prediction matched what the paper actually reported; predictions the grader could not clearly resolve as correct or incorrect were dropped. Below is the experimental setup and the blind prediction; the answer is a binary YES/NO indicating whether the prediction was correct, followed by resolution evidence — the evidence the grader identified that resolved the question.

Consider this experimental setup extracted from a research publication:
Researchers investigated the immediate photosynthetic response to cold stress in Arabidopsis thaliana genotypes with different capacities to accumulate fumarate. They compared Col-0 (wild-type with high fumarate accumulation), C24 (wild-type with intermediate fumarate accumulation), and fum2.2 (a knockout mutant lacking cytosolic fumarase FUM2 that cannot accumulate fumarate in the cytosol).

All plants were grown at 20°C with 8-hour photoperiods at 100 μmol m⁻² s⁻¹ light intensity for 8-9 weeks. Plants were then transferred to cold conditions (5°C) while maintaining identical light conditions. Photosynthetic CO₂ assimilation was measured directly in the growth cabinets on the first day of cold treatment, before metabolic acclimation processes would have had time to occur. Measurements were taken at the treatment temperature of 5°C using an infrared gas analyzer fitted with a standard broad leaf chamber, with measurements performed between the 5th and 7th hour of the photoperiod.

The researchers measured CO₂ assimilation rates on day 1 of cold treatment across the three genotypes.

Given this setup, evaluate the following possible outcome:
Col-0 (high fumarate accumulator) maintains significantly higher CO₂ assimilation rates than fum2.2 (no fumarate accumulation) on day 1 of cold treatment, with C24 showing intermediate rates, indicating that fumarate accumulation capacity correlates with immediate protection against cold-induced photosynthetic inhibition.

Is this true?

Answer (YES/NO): NO